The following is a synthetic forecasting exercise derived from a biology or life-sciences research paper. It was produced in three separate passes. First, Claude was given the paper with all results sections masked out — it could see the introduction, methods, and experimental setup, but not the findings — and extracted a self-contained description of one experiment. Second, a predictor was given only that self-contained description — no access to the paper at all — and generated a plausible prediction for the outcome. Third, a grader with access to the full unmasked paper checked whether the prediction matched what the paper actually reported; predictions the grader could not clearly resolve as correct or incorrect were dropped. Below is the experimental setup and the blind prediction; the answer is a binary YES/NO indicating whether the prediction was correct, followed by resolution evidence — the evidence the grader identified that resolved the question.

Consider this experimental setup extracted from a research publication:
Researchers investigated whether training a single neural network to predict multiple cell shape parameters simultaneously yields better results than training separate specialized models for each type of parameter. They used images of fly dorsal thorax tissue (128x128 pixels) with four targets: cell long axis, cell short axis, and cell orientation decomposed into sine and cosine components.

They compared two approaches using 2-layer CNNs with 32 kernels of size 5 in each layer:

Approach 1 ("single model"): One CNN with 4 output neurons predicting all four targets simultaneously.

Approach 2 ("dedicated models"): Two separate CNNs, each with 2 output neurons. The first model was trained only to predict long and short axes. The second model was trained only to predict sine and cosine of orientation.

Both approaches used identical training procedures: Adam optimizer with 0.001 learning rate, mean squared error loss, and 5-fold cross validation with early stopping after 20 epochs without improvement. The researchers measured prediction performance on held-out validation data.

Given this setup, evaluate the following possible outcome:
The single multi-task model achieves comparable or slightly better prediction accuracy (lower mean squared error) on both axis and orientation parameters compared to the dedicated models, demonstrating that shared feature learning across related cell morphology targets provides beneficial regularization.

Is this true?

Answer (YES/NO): NO